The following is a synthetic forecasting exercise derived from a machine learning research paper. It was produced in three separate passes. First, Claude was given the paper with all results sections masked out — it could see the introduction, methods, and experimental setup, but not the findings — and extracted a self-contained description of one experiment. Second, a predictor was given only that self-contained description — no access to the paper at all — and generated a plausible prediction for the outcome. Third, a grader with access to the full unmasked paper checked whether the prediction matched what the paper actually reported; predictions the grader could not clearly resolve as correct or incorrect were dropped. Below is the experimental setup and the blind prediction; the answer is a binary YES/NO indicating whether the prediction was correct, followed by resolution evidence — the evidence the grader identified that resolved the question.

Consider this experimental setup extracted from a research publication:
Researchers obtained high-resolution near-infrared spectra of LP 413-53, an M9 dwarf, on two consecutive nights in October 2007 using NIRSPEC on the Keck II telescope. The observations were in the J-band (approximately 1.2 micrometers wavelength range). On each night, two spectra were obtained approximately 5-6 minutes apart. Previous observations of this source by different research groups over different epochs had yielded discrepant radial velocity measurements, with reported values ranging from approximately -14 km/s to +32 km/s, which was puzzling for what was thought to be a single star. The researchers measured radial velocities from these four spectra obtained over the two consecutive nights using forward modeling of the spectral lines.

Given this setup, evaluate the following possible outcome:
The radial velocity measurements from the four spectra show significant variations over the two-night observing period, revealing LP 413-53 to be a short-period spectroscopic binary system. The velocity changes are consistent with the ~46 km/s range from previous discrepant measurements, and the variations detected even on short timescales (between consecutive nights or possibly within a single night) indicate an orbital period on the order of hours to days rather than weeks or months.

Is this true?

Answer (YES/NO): NO